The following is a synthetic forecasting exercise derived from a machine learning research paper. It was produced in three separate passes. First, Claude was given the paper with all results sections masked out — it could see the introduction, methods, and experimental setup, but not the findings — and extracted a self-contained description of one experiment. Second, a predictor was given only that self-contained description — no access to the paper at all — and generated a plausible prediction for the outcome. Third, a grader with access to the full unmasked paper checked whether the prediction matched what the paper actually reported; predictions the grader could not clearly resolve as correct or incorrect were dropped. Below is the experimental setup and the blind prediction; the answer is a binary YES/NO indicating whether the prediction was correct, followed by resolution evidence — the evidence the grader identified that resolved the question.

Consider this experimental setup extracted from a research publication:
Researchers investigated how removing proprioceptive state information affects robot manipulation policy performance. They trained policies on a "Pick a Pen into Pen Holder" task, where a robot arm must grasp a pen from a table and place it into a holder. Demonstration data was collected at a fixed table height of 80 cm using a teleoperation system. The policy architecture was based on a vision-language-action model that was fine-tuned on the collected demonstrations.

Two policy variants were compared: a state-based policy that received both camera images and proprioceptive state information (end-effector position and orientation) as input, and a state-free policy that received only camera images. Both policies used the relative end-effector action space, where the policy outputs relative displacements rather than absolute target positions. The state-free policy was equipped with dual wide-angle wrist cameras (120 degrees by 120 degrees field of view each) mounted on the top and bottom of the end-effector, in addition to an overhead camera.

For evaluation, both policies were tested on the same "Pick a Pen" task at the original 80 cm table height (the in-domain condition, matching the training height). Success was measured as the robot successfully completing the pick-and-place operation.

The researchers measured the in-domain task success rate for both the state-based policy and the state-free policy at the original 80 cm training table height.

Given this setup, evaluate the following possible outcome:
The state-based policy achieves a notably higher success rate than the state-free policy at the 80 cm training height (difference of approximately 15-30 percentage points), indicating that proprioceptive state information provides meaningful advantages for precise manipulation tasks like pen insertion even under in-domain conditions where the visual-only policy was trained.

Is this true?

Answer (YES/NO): NO